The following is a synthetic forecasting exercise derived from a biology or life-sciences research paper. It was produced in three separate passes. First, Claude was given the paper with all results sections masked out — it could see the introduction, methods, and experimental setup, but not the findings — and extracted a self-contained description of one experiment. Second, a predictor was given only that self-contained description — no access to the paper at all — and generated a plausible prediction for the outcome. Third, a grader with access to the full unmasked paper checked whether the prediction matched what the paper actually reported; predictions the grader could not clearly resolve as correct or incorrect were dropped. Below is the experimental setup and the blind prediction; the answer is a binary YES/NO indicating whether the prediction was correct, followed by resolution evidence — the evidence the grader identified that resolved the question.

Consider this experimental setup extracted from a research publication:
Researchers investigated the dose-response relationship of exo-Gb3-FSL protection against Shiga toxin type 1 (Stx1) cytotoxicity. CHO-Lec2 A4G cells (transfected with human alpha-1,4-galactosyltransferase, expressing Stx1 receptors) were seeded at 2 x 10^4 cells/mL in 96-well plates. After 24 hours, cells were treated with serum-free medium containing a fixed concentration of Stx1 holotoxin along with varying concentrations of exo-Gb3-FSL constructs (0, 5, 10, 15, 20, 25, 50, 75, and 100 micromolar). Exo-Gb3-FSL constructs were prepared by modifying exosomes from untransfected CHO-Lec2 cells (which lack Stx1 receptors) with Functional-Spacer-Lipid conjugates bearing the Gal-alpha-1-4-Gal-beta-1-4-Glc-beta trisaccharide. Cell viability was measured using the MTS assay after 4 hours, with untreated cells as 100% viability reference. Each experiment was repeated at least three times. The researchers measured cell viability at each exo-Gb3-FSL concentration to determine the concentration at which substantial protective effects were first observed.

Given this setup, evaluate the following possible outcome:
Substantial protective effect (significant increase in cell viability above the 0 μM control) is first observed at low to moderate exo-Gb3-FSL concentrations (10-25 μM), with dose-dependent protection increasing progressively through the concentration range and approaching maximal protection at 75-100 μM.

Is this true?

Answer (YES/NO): NO